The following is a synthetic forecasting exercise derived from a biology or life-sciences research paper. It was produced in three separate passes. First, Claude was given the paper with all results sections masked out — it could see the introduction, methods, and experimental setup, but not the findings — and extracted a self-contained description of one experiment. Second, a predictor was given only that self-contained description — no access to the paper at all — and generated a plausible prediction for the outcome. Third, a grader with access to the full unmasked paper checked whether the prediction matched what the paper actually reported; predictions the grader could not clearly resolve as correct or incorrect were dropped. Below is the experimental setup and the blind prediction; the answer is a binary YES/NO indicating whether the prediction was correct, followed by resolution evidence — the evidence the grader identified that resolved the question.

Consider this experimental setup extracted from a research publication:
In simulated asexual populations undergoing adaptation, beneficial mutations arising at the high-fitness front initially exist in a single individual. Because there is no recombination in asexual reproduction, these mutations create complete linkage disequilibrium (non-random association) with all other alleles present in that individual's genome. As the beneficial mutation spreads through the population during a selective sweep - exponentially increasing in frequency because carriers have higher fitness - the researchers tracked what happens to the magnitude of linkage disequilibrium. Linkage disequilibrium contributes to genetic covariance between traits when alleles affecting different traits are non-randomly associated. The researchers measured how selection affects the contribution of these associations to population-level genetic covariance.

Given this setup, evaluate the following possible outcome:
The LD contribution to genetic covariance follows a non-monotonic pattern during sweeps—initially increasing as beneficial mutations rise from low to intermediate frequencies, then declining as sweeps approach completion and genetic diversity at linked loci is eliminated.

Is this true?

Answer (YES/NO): NO